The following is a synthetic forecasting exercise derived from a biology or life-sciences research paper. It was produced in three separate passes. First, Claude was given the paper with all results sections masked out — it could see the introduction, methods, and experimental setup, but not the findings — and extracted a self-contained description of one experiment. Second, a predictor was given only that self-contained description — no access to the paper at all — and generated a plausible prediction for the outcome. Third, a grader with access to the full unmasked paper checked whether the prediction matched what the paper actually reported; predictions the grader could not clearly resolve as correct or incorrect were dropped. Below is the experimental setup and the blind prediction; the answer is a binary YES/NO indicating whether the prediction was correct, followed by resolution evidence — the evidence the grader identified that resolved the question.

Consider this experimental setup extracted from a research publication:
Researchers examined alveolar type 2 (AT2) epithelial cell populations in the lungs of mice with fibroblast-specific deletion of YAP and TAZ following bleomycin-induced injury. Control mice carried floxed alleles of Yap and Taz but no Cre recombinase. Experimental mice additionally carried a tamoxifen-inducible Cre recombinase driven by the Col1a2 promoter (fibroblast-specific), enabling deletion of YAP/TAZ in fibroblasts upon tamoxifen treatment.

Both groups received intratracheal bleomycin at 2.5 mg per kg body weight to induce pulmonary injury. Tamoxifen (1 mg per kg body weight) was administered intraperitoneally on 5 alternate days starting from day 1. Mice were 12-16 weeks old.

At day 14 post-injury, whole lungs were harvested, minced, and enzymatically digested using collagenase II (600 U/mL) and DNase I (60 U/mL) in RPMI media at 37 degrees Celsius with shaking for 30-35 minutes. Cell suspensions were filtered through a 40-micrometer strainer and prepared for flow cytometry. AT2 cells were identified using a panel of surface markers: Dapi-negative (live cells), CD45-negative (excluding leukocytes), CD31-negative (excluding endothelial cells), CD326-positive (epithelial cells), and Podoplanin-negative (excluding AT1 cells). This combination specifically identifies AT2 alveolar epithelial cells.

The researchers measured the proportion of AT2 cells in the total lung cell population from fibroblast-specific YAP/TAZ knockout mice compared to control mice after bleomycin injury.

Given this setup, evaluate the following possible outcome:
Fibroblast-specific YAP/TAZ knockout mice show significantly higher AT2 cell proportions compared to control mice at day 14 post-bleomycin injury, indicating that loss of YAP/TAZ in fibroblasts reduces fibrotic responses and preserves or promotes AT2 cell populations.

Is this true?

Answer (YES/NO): YES